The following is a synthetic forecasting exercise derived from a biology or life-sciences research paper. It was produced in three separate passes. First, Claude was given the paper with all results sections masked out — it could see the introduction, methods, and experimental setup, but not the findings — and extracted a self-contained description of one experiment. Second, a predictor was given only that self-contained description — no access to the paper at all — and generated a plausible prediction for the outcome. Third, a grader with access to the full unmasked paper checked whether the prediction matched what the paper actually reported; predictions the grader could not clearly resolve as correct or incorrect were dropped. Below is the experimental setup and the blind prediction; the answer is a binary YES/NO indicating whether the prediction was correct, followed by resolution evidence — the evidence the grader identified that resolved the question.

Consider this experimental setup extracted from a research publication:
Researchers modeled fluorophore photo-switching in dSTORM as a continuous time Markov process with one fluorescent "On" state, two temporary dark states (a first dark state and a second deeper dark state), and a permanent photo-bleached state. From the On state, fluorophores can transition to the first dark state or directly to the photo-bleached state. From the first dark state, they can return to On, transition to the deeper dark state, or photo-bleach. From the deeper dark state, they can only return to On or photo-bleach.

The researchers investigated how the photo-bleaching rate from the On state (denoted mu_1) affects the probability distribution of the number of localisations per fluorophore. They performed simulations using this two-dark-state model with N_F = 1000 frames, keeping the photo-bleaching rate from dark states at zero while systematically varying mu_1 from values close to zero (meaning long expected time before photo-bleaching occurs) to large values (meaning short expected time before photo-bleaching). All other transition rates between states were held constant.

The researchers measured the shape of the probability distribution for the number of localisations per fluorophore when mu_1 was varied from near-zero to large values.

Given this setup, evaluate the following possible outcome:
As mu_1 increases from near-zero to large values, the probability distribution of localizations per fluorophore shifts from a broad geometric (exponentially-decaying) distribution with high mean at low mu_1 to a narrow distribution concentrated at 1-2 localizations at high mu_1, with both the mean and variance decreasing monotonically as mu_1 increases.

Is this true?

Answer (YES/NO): NO